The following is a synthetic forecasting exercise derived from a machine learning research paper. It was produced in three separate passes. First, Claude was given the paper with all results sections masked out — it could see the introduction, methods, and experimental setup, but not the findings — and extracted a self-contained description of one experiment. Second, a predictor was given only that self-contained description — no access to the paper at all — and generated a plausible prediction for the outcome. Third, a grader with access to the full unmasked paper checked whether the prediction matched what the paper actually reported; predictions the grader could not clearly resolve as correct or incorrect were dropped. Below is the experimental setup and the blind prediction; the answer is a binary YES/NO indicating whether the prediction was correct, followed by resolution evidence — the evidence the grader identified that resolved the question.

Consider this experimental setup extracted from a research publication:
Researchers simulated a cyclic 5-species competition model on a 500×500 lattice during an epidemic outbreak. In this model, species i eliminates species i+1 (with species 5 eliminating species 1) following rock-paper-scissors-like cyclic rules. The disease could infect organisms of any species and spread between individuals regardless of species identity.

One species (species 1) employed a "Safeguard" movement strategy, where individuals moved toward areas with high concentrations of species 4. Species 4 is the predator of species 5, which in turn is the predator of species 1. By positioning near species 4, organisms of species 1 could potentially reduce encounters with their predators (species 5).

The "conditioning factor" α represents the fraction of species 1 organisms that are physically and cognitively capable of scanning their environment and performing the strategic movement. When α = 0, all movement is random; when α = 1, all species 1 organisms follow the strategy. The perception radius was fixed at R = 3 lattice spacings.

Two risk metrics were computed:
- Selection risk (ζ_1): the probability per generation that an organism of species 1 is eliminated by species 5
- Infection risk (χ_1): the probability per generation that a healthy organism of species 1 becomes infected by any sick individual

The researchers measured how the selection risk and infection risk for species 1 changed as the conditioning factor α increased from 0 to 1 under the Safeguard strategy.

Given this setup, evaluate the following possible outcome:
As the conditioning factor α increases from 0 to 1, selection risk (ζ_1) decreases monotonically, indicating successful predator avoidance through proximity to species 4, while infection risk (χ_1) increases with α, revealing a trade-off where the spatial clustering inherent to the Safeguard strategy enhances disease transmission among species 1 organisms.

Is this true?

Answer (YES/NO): YES